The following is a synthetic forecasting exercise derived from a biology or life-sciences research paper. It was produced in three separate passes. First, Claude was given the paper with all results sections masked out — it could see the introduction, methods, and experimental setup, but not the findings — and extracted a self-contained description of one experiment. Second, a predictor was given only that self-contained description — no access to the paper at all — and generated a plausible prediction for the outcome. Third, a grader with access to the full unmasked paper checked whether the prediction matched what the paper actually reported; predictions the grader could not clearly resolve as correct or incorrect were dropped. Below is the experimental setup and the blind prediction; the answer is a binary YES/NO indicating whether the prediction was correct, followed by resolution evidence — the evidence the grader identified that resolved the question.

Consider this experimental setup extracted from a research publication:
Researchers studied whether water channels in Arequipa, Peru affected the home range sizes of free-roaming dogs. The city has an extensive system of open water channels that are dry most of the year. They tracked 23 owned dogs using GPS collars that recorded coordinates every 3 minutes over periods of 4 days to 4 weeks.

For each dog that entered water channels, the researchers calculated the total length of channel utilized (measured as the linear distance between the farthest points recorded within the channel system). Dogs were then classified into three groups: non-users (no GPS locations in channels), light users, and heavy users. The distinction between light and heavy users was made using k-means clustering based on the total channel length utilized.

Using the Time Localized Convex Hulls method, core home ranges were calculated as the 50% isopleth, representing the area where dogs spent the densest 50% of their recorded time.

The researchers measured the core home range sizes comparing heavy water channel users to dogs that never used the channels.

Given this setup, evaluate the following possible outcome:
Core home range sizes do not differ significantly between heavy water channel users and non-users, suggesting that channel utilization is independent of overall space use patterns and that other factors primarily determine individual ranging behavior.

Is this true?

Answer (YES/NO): NO